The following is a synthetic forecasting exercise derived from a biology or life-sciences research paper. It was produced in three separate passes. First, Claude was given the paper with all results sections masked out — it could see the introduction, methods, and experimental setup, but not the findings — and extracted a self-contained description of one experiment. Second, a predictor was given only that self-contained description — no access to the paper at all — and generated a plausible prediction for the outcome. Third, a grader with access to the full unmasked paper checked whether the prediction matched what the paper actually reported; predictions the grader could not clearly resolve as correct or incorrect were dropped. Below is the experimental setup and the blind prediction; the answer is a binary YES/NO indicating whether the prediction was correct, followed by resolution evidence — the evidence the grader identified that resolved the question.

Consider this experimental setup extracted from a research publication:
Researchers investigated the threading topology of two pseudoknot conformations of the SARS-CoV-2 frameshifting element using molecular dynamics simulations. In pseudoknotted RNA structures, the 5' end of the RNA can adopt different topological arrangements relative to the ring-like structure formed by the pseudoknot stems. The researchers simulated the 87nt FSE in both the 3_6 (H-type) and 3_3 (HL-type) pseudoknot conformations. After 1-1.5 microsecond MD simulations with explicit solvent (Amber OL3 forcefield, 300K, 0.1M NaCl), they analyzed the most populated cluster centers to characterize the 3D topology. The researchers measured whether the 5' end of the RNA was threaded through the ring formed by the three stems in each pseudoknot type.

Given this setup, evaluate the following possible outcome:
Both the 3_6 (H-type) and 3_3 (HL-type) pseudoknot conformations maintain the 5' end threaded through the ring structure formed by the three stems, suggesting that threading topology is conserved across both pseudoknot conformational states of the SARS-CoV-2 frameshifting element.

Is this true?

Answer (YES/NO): NO